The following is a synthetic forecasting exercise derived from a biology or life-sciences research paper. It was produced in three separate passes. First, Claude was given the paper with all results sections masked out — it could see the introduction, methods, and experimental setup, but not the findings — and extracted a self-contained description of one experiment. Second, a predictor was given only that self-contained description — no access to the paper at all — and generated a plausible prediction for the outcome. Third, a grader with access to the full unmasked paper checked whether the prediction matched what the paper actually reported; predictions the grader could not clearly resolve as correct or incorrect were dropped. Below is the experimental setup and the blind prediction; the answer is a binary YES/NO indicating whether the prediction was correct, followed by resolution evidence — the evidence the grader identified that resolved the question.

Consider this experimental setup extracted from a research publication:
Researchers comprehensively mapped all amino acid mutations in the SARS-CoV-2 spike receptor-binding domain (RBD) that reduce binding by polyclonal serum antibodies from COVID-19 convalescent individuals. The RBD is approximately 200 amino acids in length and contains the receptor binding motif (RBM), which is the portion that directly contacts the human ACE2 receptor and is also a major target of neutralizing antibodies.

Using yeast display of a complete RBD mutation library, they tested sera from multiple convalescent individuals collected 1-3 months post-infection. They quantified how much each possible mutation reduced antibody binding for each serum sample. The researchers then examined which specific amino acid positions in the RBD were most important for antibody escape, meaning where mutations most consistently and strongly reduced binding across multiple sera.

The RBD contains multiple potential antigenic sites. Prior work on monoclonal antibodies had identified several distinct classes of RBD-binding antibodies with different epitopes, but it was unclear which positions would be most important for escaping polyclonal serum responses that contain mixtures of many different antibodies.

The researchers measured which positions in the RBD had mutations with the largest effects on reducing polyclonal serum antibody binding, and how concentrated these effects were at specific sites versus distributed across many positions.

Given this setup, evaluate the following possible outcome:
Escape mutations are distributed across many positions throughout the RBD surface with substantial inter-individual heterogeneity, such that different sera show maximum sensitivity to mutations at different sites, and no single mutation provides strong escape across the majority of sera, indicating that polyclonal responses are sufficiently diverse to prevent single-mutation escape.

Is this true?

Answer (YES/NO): NO